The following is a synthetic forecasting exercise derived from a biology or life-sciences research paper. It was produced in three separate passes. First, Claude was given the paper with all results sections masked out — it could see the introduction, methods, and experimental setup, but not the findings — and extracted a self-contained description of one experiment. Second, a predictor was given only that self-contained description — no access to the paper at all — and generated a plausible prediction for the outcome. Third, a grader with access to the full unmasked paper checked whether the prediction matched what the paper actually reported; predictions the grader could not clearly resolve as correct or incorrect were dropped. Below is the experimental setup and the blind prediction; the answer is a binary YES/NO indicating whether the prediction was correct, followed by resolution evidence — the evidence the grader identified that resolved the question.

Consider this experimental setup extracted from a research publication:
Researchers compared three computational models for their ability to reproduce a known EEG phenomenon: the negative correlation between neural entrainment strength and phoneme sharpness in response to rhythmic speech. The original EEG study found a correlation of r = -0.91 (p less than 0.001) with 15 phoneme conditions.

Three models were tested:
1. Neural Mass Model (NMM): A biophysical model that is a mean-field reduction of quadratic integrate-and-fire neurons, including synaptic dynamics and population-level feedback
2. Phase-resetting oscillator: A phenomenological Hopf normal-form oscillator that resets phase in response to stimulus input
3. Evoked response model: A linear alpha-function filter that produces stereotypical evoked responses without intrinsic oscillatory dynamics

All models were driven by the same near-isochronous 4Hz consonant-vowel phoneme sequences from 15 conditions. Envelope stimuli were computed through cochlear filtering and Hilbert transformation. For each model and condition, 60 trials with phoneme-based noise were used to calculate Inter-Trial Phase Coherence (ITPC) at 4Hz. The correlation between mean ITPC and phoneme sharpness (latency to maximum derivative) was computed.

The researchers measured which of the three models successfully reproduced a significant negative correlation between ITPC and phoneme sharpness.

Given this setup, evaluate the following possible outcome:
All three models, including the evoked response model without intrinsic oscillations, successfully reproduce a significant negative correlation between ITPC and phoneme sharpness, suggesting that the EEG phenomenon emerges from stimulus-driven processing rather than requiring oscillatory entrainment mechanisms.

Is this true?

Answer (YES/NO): NO